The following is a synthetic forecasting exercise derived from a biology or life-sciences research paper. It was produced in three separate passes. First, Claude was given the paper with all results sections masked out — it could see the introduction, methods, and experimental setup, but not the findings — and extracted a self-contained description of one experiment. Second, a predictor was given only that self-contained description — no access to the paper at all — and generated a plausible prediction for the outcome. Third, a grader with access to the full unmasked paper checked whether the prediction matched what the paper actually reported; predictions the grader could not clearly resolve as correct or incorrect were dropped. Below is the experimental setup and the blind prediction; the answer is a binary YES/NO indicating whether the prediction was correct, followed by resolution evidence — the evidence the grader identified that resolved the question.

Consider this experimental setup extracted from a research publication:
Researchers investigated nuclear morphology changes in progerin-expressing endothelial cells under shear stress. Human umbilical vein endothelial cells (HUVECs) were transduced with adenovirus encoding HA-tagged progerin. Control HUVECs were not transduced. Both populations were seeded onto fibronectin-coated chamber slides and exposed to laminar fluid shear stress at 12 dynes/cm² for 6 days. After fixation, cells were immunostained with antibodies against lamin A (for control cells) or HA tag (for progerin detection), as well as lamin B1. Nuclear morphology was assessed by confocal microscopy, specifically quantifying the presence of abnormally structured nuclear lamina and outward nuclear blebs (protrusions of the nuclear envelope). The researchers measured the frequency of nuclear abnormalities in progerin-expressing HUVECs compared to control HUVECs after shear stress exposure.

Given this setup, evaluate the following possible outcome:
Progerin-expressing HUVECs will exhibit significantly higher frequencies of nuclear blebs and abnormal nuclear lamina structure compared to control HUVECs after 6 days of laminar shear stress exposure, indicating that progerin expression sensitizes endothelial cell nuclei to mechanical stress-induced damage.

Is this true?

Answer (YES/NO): NO